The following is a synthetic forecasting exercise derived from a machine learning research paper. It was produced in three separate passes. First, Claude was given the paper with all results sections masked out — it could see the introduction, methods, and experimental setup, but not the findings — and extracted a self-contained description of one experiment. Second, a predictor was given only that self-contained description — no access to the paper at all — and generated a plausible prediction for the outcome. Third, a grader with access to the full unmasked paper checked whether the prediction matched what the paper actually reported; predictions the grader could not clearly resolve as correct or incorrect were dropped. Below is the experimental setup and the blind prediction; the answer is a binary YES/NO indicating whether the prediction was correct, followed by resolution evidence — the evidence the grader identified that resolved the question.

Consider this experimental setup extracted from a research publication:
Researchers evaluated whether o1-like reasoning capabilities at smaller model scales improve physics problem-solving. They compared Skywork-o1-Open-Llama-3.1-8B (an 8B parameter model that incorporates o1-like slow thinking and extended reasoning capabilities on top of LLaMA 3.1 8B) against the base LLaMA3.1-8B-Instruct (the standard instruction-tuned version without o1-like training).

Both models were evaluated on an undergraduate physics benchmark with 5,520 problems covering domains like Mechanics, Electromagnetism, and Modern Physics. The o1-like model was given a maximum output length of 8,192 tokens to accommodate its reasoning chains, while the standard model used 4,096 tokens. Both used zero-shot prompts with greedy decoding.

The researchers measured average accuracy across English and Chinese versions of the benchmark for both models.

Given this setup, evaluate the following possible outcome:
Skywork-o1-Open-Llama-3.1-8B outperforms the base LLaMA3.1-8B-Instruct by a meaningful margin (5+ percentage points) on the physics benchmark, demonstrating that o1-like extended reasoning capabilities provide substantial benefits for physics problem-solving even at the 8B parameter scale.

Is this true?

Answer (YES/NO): NO